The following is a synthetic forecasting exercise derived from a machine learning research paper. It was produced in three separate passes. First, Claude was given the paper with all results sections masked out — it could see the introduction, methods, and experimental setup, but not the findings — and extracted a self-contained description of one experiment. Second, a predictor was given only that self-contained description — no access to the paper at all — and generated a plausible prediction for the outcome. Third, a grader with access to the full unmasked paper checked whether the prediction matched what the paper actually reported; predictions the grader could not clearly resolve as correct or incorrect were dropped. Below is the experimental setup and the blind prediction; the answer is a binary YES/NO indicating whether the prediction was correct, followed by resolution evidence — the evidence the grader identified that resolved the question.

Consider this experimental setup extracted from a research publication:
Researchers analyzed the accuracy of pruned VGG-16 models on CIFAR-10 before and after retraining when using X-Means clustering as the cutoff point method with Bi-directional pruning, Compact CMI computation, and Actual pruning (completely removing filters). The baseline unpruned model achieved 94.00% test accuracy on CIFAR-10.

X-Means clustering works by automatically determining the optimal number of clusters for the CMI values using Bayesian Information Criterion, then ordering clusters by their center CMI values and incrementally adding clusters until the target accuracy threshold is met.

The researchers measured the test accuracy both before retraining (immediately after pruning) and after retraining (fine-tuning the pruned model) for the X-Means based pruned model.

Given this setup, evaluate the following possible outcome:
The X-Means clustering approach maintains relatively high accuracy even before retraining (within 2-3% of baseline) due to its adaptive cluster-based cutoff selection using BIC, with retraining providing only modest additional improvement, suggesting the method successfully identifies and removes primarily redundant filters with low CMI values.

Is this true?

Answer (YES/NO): NO